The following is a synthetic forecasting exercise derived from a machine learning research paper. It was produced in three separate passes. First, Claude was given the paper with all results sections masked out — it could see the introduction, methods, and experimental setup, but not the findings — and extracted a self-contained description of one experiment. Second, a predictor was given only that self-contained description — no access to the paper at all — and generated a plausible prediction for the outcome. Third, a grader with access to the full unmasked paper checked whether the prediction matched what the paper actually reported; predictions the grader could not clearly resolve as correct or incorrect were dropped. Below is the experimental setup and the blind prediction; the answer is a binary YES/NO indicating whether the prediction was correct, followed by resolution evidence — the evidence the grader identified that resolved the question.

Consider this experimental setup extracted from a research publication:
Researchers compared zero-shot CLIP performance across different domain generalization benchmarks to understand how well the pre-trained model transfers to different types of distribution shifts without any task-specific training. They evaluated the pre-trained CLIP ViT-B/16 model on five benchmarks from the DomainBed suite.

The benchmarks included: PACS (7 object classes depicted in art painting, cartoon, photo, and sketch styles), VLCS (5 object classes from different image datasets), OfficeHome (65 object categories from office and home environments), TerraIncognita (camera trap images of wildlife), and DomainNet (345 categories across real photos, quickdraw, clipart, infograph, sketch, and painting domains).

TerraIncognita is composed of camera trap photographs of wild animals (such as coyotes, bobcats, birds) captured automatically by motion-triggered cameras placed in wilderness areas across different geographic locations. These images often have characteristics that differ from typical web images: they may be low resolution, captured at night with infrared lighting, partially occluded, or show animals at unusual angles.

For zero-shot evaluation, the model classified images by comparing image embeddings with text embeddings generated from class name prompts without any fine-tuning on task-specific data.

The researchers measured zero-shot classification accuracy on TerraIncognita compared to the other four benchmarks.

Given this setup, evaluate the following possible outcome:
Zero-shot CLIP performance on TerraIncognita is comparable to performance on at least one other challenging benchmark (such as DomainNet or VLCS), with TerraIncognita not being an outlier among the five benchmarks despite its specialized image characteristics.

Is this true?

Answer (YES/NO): NO